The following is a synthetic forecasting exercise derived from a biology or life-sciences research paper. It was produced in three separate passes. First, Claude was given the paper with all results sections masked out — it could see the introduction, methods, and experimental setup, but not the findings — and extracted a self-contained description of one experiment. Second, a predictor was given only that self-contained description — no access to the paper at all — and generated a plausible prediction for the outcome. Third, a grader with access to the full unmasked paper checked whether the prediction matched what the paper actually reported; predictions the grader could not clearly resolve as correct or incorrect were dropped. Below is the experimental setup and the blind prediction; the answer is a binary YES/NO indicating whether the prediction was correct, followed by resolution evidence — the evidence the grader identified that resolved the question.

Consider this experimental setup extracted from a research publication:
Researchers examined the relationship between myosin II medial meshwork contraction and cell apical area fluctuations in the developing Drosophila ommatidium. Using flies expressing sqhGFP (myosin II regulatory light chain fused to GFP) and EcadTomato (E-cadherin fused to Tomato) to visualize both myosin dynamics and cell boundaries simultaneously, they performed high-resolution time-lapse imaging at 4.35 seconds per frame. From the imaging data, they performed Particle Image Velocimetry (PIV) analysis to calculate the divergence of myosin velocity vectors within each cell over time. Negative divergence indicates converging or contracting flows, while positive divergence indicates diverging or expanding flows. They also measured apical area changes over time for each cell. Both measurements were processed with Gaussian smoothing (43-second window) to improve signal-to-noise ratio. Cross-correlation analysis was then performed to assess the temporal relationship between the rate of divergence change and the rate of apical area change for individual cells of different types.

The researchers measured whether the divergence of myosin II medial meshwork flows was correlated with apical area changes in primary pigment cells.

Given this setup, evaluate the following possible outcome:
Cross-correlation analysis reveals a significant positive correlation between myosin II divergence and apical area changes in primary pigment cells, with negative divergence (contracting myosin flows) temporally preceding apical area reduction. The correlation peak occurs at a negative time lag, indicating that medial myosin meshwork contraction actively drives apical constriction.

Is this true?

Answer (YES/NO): YES